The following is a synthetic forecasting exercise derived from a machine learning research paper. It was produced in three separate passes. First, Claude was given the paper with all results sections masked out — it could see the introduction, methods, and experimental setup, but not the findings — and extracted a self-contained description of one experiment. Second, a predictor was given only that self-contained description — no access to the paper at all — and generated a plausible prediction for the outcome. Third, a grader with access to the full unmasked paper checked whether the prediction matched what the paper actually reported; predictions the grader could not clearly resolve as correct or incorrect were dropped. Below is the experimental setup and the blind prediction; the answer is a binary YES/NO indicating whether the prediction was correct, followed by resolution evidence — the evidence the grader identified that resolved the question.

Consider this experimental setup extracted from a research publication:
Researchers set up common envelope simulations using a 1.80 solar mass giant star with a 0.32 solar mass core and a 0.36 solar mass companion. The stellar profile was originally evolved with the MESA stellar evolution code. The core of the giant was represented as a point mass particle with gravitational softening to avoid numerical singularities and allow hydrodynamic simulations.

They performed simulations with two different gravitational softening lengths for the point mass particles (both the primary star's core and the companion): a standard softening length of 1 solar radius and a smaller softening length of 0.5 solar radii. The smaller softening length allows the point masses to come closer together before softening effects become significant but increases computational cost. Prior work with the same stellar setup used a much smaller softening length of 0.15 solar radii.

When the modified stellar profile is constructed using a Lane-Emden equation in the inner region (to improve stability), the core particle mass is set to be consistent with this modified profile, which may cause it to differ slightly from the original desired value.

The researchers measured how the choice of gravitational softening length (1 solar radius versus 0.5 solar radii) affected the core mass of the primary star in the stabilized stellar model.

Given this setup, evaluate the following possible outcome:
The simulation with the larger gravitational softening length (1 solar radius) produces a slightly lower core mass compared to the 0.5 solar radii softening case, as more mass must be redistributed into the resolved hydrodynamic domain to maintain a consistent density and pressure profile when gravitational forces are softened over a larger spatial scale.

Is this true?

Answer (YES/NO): NO